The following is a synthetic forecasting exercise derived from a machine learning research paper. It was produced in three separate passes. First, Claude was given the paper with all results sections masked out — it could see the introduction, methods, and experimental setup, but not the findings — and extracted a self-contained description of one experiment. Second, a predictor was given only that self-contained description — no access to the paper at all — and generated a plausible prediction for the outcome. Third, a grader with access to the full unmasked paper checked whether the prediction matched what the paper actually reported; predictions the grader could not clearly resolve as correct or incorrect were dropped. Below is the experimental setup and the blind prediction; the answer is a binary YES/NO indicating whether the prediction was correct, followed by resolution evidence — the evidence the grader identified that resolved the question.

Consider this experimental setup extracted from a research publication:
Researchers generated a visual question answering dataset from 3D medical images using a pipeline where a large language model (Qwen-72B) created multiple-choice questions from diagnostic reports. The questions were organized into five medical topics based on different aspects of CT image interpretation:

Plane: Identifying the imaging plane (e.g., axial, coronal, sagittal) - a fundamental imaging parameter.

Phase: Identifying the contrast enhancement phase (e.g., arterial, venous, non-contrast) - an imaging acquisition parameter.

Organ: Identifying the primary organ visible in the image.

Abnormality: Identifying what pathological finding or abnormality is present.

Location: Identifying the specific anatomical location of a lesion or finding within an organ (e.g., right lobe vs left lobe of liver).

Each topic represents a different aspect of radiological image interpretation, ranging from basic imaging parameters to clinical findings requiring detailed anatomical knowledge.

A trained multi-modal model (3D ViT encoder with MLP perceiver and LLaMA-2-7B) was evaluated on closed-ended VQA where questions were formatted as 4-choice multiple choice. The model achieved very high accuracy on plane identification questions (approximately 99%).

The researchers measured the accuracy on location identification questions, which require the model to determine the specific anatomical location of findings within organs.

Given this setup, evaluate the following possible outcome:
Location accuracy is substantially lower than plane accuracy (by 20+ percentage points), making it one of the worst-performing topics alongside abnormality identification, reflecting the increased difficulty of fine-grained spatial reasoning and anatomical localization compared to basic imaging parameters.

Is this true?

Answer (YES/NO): YES